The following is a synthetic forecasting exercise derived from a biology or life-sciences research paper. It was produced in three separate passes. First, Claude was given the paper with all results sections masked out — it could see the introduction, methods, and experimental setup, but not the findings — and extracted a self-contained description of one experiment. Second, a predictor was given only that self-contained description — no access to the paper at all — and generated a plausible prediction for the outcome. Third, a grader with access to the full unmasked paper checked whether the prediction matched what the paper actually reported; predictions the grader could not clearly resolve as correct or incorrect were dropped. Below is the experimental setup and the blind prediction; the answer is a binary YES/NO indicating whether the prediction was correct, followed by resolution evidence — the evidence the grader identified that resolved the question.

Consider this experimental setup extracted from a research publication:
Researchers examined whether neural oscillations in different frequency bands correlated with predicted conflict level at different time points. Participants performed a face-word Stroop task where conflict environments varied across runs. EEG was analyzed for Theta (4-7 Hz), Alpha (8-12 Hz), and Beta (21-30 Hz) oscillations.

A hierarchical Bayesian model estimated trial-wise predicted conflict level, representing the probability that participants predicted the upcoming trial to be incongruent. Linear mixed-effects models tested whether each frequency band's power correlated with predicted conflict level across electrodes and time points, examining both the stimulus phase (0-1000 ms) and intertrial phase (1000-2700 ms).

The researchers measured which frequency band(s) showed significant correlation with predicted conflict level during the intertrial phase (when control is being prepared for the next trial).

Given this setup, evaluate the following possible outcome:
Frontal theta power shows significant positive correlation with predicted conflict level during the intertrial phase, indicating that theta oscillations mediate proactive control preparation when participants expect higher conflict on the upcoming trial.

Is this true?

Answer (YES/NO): NO